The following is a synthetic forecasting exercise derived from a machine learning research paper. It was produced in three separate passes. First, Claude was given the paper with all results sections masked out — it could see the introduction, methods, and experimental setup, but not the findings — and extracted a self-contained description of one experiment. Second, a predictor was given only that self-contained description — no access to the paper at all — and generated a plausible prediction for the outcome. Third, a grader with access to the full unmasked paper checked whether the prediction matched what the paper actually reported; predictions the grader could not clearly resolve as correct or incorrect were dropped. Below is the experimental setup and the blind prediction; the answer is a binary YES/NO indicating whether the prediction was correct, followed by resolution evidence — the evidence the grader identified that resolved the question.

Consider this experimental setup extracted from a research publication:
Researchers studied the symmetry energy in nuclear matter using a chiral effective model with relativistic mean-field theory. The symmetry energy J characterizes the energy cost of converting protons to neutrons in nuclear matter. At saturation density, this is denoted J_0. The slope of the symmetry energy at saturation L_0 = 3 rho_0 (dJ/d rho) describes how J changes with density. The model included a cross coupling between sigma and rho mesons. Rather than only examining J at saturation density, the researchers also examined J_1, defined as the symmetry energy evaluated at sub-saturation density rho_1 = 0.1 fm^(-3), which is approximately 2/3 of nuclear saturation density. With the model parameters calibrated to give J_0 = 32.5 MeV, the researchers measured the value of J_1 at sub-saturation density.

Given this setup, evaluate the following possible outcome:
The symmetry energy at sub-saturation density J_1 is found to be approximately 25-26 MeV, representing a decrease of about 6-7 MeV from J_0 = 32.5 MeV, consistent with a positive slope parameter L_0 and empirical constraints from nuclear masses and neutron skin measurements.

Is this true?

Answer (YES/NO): NO